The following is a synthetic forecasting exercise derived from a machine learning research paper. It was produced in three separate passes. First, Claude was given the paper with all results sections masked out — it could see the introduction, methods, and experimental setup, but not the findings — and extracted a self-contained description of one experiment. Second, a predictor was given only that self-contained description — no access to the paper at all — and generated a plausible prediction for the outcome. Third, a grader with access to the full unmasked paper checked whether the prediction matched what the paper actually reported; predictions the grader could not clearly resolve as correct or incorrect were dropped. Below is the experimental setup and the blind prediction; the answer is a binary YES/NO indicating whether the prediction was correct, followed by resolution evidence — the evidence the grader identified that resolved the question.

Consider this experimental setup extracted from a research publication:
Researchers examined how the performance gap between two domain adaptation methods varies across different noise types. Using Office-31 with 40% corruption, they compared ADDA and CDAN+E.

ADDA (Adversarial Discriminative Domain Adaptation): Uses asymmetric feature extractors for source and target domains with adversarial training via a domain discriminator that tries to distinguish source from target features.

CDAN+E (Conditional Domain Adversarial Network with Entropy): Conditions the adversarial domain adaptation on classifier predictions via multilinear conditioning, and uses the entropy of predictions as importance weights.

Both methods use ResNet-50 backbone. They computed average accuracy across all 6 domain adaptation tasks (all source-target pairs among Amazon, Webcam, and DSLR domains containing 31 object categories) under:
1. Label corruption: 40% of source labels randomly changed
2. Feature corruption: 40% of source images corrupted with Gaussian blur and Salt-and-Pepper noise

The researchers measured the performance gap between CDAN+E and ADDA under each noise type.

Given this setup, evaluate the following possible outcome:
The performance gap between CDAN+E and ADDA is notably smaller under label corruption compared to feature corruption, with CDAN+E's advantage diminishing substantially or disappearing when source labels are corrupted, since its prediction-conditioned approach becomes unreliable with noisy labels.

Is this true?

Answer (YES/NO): NO